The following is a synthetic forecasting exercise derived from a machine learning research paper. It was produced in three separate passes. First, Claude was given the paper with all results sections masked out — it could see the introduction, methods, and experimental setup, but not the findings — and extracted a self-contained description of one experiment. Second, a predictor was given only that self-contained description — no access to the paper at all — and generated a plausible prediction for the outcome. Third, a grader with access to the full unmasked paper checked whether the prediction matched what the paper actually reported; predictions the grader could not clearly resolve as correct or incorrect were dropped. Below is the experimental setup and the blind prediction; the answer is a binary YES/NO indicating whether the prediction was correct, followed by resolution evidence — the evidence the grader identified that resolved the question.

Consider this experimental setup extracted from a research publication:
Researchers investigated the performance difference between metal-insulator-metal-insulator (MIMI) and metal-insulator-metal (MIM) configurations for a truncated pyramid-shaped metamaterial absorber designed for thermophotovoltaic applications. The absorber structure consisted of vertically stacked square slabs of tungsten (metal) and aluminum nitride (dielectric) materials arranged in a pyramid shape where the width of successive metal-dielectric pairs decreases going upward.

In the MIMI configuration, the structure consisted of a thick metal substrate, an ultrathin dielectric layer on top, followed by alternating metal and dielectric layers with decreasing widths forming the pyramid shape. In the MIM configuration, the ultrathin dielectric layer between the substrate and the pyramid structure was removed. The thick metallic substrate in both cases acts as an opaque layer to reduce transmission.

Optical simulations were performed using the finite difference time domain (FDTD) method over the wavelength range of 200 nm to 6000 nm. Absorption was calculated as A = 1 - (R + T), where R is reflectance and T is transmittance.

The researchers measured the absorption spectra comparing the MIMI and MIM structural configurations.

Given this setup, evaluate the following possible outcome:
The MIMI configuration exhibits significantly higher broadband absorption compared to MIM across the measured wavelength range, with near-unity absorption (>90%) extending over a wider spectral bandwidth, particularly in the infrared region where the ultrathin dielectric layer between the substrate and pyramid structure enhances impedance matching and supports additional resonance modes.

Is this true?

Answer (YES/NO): NO